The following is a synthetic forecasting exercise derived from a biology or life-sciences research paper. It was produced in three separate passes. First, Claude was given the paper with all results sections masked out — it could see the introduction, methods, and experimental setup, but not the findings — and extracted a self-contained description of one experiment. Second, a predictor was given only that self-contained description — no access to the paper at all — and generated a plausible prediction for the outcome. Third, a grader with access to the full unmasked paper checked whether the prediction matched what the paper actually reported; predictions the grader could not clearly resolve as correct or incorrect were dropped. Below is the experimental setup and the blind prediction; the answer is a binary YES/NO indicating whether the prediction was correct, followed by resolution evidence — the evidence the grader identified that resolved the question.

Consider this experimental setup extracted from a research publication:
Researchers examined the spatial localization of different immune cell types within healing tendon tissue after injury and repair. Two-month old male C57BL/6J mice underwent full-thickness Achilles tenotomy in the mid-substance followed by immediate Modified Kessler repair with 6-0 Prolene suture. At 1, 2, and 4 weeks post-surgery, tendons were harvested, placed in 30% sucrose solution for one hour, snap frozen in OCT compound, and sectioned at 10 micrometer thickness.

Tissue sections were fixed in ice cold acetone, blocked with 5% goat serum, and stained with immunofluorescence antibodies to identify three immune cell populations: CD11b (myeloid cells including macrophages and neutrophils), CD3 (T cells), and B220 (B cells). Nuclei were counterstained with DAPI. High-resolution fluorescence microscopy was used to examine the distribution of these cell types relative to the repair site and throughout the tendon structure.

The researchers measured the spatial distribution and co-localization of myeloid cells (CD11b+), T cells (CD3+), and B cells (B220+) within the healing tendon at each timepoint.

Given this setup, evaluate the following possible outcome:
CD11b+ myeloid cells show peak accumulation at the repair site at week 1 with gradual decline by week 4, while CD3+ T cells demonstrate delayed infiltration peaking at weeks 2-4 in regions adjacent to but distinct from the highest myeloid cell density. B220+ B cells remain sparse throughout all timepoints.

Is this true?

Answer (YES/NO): NO